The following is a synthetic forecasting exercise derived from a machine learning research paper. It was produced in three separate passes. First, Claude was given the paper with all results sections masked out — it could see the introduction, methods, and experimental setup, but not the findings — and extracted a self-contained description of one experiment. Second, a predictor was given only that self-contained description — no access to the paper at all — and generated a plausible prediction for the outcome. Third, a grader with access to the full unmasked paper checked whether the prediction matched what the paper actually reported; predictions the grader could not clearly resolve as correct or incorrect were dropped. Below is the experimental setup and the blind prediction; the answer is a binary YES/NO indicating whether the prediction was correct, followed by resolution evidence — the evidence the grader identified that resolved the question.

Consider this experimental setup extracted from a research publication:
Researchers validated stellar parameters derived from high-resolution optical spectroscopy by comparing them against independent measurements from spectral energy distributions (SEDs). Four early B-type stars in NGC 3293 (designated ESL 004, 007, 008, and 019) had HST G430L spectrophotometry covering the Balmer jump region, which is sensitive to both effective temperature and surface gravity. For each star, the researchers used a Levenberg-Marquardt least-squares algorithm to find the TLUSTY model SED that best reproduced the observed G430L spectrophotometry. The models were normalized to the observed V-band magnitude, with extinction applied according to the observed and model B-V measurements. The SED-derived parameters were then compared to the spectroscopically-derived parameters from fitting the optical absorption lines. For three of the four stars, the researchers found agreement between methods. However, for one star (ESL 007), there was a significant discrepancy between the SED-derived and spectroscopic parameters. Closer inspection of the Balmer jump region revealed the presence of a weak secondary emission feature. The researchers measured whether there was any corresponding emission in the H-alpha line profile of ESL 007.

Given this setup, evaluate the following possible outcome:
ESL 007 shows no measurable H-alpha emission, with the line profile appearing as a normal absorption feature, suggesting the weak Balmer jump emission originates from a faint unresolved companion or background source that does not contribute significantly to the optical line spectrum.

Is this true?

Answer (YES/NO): NO